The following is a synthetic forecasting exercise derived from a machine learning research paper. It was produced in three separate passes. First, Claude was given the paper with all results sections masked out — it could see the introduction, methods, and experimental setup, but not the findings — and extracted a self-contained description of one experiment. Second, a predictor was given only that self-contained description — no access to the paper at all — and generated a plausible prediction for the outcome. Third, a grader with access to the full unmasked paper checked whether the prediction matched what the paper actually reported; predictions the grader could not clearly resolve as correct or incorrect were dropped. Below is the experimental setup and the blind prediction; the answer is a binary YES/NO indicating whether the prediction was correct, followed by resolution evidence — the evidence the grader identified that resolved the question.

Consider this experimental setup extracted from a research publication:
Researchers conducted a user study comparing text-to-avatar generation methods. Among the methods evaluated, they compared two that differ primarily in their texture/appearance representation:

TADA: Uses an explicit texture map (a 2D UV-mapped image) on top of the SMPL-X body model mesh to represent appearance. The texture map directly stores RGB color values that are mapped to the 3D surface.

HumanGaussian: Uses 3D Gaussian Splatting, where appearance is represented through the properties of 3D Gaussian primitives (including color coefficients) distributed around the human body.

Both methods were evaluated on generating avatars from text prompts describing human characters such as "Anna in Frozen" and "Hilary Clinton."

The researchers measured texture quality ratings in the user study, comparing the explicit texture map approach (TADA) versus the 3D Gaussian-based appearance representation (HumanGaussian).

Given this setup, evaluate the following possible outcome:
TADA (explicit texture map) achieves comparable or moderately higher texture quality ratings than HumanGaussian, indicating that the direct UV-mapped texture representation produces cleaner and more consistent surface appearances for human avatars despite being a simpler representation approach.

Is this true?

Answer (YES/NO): YES